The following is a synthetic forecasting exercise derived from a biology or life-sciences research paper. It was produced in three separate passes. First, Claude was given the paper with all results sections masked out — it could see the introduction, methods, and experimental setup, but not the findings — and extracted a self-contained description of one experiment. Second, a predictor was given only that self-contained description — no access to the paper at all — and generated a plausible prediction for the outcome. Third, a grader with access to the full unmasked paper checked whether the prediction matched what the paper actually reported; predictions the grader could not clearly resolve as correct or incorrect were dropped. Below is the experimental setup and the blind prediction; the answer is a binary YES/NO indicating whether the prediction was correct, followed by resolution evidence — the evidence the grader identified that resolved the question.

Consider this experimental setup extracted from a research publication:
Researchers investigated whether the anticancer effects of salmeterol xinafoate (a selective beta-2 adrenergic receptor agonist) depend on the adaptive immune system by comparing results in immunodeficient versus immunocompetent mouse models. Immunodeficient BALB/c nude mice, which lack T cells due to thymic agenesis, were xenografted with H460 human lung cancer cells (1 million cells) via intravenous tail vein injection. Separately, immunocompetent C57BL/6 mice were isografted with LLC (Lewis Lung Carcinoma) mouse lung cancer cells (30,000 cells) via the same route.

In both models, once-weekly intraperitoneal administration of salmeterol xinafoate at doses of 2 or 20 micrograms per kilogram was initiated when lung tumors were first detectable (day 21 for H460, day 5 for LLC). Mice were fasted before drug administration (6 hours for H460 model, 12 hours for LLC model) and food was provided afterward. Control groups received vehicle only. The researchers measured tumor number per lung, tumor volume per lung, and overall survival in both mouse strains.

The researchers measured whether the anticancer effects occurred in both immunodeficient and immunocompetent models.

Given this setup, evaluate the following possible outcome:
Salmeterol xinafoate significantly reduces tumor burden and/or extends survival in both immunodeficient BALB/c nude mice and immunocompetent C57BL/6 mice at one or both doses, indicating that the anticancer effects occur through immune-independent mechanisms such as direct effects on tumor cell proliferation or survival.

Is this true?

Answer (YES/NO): YES